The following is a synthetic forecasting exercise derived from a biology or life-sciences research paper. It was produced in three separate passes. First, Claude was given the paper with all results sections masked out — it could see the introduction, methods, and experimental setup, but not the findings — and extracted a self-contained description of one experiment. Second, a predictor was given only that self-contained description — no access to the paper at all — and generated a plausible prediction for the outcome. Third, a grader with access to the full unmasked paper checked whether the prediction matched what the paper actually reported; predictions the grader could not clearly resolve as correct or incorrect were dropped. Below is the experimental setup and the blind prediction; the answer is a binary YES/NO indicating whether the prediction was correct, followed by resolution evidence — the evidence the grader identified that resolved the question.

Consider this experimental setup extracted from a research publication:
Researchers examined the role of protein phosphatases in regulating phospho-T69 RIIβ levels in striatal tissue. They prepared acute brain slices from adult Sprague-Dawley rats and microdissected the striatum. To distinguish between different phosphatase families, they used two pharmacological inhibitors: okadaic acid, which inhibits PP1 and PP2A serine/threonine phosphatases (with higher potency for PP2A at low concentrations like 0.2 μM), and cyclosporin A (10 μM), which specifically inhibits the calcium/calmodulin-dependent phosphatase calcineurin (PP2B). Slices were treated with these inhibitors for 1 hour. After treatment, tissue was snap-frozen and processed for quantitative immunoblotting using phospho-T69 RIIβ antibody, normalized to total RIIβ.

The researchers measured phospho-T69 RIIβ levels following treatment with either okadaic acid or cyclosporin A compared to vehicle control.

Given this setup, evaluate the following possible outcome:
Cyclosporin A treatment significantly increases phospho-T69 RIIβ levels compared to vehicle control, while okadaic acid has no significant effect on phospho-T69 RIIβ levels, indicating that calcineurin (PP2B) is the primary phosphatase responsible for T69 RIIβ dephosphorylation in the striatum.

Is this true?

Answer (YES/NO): NO